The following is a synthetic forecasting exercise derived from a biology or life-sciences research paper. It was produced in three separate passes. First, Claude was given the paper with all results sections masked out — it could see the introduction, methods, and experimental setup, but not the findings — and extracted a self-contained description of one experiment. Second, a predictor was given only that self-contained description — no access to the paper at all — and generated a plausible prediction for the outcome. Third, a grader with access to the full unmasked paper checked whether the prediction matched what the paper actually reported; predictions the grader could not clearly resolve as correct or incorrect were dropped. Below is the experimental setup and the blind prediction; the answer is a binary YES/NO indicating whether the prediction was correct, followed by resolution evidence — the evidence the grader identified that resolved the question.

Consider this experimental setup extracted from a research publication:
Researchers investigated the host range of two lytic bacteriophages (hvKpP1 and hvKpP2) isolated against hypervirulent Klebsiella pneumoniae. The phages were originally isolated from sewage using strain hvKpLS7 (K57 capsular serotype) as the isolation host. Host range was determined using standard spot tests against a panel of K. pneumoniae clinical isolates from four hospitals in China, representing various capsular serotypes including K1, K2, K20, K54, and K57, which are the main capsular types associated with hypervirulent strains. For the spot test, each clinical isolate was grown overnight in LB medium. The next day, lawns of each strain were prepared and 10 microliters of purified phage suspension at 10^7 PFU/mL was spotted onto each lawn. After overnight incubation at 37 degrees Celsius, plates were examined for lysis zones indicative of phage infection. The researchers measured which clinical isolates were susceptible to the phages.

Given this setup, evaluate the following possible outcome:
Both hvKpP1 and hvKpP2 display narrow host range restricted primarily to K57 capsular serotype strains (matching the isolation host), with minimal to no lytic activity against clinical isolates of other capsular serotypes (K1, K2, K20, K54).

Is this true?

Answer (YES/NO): YES